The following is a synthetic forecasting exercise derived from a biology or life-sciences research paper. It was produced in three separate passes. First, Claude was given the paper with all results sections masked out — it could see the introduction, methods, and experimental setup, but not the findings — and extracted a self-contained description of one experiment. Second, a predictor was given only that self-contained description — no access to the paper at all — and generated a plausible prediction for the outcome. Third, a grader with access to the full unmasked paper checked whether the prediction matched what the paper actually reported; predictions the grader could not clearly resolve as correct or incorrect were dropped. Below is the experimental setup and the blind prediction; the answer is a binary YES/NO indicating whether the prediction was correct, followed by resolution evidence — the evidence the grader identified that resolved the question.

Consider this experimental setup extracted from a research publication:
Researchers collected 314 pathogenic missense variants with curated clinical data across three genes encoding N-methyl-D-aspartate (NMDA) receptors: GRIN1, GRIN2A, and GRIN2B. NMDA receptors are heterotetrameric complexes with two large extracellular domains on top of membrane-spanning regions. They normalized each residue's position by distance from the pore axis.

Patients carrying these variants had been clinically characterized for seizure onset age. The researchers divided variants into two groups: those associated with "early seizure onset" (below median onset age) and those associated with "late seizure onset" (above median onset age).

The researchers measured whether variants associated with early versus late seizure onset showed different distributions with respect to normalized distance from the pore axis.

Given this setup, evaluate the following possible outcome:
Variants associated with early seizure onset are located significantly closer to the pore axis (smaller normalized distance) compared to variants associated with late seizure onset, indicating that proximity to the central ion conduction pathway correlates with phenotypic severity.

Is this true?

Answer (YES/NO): YES